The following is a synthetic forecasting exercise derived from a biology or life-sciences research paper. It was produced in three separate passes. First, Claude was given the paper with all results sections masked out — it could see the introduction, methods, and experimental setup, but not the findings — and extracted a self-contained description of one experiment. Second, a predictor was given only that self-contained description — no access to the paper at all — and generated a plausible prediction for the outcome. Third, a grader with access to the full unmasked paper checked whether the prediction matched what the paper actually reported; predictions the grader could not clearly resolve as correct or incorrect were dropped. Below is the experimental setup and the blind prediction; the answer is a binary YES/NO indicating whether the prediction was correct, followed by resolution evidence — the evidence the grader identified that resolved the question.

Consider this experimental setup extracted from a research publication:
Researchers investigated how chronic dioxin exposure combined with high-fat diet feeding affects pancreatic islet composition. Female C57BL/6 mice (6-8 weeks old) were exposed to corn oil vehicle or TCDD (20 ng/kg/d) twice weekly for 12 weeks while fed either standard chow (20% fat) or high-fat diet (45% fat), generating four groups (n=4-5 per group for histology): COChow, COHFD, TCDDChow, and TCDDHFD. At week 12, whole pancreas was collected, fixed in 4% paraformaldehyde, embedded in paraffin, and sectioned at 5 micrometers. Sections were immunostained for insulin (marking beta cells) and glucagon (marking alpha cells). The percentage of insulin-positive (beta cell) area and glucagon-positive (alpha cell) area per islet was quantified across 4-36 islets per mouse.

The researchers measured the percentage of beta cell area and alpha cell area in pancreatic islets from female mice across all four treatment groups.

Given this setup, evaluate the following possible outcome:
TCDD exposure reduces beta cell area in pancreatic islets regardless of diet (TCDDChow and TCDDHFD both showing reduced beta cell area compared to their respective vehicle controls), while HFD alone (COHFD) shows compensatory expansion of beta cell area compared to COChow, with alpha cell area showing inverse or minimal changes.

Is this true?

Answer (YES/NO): NO